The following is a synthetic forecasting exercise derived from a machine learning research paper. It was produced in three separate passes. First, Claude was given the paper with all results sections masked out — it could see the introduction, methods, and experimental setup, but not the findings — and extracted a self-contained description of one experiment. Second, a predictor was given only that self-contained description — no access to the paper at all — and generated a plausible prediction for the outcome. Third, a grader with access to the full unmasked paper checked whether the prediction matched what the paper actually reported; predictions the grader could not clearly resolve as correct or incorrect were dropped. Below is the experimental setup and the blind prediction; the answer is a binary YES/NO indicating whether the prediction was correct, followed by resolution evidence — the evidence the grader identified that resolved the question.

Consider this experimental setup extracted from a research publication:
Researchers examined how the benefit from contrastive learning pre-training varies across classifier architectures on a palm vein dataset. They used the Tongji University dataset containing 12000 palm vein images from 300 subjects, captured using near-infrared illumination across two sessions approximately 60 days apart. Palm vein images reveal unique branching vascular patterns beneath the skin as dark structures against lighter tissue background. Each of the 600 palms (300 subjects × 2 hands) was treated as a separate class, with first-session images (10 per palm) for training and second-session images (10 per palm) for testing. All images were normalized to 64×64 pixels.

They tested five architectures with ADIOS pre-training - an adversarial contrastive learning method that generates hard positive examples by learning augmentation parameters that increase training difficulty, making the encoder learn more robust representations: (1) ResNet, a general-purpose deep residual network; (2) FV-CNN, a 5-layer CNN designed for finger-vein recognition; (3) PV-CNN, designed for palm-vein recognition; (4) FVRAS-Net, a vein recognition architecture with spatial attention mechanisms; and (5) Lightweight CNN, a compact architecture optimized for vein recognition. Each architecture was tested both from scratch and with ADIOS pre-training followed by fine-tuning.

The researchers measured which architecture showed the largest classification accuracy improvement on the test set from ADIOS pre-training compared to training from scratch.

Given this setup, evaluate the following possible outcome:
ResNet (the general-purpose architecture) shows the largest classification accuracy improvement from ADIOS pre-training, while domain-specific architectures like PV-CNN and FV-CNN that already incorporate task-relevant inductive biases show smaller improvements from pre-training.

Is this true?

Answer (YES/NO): YES